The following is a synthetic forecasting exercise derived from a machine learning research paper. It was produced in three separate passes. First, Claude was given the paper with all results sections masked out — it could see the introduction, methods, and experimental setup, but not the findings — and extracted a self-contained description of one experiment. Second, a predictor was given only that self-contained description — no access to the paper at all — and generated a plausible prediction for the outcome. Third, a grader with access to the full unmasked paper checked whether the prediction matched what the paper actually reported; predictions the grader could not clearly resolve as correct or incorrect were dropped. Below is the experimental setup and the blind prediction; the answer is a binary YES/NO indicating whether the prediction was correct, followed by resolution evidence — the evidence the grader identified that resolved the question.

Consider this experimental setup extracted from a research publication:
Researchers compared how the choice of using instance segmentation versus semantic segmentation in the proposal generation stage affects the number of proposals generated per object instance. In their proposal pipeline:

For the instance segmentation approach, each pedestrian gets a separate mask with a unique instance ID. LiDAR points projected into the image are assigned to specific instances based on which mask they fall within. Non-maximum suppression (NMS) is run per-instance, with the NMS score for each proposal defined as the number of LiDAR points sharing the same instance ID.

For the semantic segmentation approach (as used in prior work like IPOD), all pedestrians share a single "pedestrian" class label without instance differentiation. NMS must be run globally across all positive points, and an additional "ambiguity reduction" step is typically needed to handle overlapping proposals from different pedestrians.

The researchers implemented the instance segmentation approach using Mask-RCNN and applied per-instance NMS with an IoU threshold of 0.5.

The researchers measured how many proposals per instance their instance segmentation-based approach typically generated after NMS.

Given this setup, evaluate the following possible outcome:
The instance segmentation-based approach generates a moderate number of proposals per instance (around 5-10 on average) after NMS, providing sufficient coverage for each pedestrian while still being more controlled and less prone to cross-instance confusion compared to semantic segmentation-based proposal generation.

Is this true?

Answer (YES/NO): NO